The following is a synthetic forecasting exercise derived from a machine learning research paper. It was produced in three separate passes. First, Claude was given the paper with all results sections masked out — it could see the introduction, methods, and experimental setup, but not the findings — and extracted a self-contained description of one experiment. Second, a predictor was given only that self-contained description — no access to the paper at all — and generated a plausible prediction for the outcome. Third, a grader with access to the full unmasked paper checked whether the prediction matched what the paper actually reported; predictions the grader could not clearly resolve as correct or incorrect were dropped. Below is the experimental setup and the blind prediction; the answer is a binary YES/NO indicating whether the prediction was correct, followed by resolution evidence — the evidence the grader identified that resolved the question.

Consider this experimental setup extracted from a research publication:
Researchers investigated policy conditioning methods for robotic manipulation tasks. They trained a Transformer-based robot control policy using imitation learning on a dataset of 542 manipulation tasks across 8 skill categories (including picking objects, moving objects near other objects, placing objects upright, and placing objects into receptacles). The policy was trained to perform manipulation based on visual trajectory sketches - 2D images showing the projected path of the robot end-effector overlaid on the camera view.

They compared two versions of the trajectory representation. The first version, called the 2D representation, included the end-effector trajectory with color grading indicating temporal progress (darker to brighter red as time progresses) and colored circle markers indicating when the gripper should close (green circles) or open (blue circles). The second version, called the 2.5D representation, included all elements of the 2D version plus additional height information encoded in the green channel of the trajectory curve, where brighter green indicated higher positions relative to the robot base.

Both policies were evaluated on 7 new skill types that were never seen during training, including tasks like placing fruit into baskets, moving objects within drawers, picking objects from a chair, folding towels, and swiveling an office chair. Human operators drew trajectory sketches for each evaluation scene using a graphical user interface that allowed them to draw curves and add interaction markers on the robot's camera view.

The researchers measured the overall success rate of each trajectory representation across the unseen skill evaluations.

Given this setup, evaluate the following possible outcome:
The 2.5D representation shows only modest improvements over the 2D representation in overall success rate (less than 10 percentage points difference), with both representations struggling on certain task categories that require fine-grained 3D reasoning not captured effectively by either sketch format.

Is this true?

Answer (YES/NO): NO